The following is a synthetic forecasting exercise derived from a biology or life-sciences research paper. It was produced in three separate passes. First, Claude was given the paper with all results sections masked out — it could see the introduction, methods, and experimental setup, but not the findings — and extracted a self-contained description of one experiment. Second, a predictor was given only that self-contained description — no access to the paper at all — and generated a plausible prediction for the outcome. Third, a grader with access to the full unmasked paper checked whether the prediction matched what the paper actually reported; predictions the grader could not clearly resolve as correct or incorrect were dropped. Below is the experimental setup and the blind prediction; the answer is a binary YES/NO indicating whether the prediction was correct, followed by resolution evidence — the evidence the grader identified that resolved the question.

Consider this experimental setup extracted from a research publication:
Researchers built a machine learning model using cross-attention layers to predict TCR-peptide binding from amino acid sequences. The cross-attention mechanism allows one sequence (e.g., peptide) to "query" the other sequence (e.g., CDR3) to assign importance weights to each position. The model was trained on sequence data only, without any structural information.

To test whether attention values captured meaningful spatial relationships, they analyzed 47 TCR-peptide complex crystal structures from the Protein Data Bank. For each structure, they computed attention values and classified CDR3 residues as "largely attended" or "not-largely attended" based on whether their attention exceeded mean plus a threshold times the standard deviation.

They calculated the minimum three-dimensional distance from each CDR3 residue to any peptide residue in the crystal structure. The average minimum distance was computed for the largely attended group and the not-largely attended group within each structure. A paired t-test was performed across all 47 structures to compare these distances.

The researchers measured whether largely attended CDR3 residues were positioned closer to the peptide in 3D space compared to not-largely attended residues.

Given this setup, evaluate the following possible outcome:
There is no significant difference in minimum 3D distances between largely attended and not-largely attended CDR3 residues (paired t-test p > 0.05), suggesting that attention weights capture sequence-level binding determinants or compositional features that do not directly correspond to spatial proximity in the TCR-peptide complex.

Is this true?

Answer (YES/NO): YES